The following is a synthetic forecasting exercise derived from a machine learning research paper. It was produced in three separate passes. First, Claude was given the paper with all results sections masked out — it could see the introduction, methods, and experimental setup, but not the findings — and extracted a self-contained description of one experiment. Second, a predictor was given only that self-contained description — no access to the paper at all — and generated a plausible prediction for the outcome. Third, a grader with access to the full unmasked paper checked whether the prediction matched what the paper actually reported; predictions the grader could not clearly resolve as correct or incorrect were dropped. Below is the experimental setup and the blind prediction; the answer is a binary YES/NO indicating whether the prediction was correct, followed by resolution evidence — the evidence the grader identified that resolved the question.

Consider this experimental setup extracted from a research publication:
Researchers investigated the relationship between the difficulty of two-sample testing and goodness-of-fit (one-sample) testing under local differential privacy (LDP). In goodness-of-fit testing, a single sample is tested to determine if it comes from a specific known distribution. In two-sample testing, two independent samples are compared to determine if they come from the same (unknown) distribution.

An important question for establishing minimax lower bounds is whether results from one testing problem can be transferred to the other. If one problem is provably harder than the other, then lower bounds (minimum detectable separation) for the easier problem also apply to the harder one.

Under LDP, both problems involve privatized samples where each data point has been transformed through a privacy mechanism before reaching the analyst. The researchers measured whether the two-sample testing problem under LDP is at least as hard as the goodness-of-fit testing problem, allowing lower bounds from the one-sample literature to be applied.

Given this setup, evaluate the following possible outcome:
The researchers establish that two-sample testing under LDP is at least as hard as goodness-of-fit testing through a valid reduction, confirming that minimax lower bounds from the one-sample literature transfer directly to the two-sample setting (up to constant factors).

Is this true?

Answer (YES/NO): YES